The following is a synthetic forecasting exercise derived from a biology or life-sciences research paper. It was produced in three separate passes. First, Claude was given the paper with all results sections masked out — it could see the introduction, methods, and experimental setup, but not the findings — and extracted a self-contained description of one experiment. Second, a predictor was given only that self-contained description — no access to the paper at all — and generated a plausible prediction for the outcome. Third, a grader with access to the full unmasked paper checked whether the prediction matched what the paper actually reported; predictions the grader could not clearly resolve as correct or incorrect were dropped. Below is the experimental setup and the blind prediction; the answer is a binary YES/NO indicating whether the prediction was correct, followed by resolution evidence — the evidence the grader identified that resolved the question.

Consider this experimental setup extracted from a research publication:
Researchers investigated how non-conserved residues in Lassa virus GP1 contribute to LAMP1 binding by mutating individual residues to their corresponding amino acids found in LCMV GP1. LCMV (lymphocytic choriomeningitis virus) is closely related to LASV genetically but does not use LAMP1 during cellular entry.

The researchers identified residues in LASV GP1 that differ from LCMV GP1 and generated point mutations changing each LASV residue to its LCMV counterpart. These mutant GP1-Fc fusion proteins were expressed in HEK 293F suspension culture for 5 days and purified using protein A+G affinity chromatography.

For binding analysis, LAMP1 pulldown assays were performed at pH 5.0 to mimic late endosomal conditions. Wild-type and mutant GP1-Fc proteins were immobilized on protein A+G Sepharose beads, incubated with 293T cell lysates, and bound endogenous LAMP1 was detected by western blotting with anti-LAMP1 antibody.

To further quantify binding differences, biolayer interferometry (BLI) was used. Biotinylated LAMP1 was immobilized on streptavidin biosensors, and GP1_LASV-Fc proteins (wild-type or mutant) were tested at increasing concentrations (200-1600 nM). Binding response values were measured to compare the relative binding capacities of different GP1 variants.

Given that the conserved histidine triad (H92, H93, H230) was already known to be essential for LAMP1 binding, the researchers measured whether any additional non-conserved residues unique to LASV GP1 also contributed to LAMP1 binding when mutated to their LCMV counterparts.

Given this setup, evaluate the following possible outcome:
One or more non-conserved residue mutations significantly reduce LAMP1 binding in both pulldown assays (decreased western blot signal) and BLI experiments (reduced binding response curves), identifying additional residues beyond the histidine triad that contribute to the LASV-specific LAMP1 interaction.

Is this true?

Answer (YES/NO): YES